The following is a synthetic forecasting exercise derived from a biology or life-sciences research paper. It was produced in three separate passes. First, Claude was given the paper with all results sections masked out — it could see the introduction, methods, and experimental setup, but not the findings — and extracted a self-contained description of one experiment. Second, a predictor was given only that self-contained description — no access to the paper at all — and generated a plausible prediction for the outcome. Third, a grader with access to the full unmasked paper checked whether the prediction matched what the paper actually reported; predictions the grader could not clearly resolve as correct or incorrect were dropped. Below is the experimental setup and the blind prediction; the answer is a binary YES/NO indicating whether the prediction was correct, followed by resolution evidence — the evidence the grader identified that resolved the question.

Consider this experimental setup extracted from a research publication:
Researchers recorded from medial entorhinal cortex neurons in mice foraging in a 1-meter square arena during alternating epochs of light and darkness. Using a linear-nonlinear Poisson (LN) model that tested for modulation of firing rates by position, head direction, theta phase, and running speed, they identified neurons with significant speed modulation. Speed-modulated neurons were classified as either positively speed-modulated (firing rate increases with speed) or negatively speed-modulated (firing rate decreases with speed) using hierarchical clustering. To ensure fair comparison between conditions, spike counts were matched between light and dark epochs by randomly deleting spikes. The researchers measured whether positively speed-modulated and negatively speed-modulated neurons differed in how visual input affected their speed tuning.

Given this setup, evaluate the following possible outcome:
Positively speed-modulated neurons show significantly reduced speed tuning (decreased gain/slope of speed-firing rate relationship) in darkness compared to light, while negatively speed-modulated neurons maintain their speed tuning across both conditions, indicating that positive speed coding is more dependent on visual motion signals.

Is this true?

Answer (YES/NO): NO